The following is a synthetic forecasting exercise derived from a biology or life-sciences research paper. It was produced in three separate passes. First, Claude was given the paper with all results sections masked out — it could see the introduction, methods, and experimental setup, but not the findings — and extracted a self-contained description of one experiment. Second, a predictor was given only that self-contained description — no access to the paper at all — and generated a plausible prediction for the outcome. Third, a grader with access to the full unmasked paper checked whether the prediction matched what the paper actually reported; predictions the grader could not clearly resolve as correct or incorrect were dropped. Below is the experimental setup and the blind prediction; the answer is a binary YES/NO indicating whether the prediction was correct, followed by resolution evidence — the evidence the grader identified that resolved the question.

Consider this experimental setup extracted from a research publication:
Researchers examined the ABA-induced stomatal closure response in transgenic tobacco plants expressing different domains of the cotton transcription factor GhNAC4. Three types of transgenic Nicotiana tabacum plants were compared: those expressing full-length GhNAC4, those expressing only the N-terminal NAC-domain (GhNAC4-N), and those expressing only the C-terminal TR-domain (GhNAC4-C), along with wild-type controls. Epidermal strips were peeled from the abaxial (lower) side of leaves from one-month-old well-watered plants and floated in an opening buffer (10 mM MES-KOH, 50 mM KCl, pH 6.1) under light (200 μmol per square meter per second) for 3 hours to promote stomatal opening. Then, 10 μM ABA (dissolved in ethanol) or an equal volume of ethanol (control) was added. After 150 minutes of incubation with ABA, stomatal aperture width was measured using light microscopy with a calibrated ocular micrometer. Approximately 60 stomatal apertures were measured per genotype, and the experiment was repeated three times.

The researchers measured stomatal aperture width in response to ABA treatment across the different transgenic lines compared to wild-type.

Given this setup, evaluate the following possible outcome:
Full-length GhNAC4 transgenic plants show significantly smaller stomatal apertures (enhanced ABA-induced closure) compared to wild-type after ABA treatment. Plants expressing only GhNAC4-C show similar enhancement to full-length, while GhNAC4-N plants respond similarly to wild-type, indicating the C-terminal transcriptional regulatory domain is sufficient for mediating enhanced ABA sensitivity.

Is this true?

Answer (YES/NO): NO